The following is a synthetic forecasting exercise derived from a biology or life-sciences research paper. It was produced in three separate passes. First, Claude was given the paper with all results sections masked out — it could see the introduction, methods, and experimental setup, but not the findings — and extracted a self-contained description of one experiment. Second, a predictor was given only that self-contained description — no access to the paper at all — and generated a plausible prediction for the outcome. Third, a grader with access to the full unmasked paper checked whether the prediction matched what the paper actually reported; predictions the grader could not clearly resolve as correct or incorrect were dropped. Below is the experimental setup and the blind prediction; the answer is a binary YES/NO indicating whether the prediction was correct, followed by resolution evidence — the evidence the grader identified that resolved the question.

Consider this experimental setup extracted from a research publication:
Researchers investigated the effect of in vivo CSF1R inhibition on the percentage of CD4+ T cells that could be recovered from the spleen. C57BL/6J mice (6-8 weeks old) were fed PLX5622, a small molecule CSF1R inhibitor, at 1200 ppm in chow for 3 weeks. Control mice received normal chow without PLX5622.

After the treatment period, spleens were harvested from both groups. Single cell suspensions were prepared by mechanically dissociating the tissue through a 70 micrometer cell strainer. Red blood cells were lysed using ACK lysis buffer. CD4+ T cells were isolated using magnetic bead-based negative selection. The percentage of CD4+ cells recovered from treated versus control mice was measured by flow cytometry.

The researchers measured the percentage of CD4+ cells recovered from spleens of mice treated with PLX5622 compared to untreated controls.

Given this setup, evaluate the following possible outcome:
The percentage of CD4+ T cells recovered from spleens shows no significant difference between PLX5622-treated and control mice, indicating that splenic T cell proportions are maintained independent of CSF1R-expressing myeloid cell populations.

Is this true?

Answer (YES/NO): NO